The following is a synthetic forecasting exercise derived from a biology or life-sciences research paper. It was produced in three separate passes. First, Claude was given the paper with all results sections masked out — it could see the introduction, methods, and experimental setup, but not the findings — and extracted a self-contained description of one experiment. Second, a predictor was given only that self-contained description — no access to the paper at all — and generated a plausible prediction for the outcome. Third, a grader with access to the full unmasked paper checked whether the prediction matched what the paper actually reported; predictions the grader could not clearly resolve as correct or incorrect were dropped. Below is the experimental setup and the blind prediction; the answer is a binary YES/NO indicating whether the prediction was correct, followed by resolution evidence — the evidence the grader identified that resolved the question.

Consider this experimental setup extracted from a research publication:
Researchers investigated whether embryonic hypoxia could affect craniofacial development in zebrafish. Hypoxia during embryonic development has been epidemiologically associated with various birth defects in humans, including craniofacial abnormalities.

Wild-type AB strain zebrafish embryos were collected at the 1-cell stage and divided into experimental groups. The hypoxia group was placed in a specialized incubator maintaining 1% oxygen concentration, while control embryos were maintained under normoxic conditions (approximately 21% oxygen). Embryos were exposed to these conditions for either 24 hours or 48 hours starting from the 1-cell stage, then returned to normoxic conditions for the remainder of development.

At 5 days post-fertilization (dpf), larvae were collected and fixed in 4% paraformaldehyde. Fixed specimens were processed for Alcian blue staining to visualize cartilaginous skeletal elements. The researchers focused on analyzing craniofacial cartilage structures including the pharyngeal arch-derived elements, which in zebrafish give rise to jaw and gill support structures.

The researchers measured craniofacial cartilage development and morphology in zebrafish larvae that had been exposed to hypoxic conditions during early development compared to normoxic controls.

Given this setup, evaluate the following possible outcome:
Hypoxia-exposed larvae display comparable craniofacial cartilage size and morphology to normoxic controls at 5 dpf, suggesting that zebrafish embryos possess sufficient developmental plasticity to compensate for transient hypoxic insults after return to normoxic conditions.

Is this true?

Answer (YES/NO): NO